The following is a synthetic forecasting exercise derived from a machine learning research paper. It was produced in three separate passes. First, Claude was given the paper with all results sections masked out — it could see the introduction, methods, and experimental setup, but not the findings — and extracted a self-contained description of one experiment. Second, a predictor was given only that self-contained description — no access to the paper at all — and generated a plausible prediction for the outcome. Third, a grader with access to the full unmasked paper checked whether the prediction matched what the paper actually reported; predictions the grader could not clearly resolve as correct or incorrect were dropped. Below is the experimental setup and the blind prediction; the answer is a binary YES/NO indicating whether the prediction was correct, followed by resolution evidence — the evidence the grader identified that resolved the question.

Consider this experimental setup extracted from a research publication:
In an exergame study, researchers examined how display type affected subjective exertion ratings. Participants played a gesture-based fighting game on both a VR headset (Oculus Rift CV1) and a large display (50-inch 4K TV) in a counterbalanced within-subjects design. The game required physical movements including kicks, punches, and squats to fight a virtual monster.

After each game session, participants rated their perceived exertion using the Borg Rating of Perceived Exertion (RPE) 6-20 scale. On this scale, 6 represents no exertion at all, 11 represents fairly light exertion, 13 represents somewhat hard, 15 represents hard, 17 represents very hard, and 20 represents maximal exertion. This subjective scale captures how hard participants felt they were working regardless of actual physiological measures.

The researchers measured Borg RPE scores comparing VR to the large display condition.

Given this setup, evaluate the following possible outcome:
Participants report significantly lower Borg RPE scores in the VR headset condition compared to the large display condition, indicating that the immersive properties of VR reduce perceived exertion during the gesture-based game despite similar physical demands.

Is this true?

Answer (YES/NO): NO